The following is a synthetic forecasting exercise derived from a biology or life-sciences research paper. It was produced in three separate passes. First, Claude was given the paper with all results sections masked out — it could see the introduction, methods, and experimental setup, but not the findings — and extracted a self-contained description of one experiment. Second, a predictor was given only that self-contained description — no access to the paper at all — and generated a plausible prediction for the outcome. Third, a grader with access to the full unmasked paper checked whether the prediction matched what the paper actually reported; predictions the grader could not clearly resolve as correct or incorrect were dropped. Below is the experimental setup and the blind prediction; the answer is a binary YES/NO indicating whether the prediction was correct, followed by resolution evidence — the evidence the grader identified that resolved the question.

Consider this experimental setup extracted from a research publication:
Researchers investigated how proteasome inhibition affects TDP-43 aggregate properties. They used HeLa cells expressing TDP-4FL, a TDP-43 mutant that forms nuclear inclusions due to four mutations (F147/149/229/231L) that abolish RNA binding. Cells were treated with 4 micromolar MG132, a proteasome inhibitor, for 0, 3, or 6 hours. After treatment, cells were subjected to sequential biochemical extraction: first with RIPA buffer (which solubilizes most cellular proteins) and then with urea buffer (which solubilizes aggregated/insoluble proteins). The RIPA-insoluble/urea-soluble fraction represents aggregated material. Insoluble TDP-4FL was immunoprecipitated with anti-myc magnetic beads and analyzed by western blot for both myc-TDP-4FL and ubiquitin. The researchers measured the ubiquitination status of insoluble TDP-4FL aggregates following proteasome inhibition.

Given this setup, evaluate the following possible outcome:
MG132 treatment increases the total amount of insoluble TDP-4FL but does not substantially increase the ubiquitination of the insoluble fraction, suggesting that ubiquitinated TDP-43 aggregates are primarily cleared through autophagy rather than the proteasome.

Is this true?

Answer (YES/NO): NO